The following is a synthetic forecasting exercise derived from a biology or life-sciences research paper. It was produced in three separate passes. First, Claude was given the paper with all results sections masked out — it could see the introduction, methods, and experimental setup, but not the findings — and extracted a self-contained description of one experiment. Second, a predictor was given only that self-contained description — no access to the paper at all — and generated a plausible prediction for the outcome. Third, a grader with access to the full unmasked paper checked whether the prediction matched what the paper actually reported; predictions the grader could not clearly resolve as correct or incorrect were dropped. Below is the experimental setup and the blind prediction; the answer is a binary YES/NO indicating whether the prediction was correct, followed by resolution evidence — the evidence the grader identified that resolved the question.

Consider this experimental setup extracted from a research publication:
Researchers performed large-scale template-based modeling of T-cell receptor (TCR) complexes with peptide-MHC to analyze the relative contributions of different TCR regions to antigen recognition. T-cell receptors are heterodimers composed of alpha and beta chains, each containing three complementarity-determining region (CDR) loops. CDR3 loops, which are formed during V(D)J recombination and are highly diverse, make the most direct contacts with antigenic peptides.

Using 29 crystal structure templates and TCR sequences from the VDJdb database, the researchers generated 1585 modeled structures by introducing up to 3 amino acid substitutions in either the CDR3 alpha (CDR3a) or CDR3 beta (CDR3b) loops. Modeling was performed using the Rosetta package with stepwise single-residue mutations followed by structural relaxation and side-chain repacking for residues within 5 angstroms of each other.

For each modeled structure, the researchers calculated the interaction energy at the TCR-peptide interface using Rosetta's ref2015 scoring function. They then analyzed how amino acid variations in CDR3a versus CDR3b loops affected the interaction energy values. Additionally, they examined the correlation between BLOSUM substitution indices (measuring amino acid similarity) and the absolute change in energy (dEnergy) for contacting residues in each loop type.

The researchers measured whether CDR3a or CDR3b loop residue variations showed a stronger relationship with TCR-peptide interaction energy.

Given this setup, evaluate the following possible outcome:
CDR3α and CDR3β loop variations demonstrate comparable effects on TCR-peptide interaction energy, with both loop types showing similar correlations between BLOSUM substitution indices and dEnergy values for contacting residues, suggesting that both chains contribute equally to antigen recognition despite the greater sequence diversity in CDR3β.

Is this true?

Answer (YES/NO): NO